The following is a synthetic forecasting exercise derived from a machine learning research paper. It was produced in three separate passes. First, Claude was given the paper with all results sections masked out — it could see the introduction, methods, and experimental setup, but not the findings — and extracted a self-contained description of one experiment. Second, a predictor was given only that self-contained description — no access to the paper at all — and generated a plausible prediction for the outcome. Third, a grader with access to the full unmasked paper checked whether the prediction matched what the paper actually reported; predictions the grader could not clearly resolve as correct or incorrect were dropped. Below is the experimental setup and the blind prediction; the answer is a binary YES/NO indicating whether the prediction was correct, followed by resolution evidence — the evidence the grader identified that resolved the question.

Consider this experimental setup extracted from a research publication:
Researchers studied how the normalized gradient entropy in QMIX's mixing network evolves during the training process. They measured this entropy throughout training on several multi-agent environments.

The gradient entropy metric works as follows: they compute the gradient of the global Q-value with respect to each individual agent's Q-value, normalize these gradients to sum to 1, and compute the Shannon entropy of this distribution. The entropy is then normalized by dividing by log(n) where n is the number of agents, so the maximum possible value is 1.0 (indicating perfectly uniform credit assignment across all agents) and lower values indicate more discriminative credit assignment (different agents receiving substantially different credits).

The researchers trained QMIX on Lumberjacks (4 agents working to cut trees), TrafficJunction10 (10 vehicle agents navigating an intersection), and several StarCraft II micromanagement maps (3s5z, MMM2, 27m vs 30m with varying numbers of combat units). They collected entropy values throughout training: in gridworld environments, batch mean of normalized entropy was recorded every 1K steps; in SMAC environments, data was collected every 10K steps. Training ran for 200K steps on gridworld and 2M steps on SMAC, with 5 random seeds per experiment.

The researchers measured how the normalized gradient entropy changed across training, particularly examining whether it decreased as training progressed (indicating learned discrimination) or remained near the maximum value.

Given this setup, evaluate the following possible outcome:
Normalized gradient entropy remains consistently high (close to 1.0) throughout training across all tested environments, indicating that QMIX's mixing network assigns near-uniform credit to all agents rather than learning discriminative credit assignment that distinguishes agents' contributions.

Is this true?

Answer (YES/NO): YES